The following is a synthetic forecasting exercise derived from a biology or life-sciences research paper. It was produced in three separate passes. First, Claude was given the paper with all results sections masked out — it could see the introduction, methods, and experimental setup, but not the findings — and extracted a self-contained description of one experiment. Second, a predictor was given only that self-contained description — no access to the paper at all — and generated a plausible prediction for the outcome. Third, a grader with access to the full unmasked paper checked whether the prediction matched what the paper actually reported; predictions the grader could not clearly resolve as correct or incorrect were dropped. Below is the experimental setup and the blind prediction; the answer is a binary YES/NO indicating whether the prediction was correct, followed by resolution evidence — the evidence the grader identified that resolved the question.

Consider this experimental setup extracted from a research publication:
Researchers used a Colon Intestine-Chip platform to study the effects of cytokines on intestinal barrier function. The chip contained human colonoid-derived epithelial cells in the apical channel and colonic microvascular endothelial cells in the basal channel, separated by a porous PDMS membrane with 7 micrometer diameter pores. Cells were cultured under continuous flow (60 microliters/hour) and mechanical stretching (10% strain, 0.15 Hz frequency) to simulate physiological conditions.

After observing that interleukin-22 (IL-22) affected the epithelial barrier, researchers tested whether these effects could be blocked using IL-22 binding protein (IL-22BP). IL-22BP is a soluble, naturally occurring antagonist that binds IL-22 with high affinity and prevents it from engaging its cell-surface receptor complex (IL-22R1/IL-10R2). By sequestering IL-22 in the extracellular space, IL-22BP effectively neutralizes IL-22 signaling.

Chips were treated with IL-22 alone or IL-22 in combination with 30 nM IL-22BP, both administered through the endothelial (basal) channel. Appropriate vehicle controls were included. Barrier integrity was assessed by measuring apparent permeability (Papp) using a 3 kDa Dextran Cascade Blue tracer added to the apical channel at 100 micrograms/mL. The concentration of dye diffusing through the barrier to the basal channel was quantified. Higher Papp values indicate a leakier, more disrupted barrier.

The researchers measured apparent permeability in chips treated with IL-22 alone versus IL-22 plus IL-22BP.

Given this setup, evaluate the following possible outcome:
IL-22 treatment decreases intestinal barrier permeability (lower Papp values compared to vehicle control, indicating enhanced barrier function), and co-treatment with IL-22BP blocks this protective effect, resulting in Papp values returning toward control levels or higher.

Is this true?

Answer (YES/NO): NO